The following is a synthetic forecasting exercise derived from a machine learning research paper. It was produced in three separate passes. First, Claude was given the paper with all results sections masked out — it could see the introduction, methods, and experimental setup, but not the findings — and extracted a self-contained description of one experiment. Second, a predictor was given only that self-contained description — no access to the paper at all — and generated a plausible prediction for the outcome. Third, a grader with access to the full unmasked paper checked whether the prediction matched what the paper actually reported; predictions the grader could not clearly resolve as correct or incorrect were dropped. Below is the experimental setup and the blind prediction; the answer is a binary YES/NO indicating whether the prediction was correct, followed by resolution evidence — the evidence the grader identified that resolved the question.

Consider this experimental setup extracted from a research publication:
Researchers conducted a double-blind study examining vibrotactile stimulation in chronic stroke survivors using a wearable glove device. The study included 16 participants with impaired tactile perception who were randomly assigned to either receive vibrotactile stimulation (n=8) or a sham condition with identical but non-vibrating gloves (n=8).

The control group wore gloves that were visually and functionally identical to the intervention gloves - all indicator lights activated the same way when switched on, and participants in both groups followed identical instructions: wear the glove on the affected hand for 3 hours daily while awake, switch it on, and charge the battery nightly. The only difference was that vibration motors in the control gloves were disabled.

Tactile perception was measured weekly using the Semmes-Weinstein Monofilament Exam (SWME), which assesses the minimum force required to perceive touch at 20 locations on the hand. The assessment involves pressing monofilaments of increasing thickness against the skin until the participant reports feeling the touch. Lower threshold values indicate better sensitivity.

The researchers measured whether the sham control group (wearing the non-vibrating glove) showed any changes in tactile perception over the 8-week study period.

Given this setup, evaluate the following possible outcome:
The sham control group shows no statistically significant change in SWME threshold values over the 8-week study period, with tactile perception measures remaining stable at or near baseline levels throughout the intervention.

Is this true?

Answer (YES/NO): NO